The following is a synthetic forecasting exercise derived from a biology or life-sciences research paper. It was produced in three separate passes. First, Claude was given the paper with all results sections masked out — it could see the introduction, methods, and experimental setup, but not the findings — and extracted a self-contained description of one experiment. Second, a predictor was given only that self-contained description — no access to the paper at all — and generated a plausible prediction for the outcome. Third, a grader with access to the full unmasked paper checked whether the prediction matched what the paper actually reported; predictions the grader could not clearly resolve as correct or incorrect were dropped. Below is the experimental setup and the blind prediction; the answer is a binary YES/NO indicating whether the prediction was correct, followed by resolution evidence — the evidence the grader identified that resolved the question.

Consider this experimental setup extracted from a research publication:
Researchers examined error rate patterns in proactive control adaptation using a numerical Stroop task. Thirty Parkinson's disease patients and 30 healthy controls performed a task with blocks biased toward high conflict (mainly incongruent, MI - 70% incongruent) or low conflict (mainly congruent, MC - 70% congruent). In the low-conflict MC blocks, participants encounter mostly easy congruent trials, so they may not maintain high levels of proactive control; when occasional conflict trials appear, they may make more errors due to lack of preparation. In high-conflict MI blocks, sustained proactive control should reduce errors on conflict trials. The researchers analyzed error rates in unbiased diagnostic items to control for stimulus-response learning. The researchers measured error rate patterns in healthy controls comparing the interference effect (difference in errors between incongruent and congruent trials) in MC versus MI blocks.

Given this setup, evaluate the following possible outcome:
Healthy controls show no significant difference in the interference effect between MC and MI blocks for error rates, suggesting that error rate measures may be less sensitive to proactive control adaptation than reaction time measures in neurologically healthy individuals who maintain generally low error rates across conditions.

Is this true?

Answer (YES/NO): YES